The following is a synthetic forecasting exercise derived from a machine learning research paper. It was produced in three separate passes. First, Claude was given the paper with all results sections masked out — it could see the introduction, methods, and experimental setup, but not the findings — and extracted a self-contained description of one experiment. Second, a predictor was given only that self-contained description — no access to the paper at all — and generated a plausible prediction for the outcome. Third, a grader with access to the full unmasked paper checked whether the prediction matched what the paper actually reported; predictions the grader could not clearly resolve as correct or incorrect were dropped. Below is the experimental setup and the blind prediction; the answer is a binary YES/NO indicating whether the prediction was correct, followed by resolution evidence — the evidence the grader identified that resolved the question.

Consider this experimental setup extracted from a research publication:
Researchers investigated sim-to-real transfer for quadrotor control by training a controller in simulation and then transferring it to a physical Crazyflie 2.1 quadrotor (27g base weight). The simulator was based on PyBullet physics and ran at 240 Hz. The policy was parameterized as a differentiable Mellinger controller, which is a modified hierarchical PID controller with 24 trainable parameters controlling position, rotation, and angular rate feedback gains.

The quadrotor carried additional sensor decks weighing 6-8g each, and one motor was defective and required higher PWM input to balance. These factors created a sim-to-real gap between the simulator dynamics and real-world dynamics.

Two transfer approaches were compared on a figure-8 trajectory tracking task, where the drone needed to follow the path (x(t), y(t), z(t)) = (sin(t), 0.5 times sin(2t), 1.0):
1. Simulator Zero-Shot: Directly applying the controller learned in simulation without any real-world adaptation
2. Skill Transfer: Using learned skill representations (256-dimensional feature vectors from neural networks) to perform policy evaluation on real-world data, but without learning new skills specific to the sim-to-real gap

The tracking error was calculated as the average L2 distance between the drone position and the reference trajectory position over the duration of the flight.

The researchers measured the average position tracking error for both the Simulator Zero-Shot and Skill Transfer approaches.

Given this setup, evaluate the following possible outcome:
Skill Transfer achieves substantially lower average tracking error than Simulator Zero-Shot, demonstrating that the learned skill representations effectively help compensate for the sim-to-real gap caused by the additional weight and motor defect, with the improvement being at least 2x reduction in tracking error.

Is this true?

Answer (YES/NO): NO